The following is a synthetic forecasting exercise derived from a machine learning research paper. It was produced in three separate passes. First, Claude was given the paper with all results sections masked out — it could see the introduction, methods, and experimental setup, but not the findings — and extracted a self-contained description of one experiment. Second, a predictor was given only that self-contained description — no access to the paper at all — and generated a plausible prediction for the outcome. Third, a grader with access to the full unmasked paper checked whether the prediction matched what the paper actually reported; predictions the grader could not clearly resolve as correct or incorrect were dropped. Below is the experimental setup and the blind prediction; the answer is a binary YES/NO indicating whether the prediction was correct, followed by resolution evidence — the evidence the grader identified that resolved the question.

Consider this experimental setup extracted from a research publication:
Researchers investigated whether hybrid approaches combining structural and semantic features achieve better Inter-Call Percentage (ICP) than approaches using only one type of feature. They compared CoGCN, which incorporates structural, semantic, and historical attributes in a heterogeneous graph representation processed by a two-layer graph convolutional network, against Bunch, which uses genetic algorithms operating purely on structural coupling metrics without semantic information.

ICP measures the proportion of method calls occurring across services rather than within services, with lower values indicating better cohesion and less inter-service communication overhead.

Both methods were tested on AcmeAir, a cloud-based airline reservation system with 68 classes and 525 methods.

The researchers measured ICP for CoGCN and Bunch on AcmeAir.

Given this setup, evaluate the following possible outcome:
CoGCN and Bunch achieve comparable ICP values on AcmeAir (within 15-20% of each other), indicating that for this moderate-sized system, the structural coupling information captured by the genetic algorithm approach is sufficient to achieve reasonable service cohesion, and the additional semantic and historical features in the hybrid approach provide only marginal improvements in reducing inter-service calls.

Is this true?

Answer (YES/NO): NO